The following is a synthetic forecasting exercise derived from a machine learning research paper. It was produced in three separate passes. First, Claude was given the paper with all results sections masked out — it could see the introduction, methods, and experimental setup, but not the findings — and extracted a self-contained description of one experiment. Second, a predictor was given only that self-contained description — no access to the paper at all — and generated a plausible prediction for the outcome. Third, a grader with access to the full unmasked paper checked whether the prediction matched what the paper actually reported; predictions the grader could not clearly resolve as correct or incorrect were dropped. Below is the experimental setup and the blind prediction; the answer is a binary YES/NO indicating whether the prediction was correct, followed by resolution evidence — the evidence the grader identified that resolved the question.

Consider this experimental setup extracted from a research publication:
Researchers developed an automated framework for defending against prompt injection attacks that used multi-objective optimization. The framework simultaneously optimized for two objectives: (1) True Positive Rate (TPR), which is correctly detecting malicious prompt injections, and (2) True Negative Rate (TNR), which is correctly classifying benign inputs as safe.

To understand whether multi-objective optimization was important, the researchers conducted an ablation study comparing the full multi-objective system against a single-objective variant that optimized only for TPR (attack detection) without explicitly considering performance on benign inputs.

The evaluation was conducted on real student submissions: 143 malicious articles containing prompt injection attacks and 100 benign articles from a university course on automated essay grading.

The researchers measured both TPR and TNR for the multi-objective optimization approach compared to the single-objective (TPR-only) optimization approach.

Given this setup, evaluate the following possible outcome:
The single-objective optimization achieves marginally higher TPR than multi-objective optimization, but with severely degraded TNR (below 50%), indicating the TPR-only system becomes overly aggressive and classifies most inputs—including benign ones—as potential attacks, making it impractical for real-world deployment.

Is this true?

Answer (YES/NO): NO